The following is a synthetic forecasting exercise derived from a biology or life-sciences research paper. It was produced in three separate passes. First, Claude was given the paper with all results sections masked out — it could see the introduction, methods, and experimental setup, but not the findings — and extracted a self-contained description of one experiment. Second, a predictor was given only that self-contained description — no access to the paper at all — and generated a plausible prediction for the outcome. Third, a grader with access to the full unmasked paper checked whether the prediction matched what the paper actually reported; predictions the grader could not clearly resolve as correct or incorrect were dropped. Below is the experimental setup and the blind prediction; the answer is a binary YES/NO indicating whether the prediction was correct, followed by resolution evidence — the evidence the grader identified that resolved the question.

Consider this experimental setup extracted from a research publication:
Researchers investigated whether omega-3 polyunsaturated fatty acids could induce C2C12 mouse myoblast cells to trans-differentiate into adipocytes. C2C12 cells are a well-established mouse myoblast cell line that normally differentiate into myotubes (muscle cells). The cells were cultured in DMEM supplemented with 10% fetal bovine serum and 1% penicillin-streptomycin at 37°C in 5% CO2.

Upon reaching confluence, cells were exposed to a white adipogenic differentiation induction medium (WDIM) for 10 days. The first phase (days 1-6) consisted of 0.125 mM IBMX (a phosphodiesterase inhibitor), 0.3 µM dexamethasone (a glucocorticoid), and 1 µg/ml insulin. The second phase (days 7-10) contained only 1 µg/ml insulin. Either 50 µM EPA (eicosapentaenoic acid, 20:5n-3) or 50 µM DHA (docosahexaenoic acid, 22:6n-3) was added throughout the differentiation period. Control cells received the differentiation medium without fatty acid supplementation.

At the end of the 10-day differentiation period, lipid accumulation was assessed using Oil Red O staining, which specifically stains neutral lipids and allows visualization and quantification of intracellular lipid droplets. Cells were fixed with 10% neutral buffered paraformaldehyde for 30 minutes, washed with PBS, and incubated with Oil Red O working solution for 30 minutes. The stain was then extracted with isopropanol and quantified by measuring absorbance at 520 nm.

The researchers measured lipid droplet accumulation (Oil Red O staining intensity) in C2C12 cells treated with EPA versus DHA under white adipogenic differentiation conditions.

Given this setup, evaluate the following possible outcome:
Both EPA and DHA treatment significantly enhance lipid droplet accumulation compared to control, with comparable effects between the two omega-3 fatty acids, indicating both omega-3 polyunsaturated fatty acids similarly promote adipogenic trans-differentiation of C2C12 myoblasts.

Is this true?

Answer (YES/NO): NO